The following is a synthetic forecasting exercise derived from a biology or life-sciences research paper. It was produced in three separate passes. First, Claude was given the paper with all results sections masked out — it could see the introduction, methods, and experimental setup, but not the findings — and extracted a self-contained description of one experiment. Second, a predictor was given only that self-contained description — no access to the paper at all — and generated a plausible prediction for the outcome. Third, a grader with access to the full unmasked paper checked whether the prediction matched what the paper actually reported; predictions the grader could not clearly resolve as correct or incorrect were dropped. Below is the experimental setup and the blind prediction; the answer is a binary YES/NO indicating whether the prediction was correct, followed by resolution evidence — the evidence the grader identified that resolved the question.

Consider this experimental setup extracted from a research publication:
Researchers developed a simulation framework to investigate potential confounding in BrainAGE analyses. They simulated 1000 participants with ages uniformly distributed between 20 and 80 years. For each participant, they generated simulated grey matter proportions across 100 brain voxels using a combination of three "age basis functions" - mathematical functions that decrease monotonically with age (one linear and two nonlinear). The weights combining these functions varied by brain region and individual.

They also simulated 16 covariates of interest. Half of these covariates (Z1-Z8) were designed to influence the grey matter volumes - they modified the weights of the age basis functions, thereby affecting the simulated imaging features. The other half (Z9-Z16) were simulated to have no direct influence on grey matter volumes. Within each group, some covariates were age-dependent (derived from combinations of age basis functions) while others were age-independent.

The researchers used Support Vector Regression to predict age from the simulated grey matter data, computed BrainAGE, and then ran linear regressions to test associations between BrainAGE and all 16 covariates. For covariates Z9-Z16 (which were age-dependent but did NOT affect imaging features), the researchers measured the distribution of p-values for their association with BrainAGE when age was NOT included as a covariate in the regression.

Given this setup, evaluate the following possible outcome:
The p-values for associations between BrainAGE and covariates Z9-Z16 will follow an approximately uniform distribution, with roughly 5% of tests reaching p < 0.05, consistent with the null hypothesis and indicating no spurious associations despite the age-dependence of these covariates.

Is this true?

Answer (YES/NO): NO